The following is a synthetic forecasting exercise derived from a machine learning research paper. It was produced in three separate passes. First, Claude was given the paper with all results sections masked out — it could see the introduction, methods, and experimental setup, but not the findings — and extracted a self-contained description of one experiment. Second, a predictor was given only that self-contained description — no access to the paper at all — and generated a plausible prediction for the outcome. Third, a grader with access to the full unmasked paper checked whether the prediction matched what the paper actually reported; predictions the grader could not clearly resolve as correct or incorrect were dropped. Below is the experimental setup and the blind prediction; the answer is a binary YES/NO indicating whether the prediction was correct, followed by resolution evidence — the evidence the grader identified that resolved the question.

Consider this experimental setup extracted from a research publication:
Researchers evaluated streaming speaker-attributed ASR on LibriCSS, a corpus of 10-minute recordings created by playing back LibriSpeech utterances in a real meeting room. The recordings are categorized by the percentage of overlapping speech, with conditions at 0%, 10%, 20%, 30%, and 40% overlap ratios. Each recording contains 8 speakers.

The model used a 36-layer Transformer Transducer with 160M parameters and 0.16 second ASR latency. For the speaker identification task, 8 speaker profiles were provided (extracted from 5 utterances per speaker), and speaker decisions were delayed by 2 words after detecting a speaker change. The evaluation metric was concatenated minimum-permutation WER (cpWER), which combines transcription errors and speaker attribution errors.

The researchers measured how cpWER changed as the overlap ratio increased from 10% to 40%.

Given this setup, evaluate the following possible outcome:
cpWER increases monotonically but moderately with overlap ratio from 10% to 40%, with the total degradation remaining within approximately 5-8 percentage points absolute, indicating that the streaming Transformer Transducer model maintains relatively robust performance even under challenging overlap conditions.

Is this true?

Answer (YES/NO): YES